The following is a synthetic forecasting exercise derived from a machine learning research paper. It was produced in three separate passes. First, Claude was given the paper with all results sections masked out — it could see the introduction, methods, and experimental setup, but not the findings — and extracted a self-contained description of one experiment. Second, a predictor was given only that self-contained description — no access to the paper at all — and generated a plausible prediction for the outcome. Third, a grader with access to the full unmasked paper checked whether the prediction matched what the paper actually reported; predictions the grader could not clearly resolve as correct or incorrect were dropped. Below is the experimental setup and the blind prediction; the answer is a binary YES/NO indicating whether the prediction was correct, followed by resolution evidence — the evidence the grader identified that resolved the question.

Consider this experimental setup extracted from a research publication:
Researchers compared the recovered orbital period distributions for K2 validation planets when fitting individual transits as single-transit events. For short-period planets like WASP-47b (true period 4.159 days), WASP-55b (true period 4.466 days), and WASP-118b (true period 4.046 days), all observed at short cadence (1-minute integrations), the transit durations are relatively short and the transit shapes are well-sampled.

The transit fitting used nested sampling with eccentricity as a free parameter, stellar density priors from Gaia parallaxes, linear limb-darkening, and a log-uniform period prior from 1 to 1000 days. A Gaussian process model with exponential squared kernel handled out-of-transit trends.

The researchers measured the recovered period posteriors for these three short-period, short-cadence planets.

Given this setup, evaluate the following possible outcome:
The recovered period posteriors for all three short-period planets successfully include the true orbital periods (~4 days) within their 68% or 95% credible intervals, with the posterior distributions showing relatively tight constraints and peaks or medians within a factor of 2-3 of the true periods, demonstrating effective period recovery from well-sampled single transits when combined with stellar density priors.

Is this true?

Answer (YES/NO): YES